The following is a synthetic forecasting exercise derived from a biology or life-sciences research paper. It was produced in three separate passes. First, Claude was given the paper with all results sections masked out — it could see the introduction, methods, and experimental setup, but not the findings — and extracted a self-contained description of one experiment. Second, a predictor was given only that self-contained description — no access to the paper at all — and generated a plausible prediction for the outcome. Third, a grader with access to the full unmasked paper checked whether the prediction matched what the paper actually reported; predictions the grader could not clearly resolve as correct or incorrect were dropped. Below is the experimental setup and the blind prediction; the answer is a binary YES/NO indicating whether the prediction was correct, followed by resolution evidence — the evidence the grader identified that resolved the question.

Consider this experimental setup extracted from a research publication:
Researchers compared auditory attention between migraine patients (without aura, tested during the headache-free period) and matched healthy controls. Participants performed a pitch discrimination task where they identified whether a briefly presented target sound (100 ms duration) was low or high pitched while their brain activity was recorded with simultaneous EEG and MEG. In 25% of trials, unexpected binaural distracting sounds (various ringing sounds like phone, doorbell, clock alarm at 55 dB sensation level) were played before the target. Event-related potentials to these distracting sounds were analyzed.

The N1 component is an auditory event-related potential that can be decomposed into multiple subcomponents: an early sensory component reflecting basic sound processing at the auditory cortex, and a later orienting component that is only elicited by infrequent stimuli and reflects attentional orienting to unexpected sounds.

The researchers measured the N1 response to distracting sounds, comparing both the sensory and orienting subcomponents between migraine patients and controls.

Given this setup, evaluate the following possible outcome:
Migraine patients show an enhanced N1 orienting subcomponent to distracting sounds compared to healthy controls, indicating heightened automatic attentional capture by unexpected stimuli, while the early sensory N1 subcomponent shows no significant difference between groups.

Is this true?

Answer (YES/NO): YES